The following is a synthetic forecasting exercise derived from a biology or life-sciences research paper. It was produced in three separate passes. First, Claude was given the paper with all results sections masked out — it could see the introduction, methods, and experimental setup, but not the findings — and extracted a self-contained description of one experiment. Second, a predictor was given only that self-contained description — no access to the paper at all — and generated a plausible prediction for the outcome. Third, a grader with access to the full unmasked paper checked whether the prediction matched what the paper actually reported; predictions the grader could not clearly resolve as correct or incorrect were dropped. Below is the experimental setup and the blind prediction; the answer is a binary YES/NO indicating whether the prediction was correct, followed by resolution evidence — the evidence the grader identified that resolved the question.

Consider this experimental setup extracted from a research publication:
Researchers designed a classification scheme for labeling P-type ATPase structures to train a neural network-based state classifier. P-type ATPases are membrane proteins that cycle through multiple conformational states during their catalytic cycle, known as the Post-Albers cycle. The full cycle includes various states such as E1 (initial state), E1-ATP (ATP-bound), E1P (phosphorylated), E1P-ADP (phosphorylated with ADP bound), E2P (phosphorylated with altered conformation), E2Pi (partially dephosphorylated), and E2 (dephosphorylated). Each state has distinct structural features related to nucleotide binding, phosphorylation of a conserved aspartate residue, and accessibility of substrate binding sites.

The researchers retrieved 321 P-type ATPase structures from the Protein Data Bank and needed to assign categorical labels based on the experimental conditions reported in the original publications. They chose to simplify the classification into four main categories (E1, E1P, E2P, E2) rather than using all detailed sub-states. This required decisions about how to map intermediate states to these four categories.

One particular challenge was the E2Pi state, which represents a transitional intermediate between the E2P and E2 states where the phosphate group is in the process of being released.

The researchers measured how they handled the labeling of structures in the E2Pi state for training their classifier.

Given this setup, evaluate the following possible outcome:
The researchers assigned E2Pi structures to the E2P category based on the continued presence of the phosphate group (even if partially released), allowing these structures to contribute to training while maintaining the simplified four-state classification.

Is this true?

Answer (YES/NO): NO